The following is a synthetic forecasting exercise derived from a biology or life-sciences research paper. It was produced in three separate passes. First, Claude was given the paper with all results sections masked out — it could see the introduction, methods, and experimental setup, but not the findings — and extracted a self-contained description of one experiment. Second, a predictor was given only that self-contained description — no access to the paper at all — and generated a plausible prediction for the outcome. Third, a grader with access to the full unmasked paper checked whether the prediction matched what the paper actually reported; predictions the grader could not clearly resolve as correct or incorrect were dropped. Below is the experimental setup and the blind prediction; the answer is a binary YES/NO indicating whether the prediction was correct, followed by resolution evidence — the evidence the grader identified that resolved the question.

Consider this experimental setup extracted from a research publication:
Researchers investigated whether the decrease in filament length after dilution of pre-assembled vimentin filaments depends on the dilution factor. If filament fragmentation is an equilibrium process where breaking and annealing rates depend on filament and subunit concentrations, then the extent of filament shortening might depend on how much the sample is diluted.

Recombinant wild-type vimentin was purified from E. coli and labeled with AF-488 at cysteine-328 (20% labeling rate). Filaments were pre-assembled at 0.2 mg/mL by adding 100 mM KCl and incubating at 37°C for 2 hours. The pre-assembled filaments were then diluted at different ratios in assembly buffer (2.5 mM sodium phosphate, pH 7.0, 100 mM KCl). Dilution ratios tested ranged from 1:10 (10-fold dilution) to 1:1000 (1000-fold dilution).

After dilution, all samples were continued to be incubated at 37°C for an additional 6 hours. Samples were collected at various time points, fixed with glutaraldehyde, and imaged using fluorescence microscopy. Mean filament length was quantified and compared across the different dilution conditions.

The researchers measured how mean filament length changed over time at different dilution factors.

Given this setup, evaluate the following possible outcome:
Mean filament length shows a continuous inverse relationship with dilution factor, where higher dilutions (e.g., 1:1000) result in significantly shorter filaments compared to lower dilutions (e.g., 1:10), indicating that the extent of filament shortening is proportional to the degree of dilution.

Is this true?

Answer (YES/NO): YES